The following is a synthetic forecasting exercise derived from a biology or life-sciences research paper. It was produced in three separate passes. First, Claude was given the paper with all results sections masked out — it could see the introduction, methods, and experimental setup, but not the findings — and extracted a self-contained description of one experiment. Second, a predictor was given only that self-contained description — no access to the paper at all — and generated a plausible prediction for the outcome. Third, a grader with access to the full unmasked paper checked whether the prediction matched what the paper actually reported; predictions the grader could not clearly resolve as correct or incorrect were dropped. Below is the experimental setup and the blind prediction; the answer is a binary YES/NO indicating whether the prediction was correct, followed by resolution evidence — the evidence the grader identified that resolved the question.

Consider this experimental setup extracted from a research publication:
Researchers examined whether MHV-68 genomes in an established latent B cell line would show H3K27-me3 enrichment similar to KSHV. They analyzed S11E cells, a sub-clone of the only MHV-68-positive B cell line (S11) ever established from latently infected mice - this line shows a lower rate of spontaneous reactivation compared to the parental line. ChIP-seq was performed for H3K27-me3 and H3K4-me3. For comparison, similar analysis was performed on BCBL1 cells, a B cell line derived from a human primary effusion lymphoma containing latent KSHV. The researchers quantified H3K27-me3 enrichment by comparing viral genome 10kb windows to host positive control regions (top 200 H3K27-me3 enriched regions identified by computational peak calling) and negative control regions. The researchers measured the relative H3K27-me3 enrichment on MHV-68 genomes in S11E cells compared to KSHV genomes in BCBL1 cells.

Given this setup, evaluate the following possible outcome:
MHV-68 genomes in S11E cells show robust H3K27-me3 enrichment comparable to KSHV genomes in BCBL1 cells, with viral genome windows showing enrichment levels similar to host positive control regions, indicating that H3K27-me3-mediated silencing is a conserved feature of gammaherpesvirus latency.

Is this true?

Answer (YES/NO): NO